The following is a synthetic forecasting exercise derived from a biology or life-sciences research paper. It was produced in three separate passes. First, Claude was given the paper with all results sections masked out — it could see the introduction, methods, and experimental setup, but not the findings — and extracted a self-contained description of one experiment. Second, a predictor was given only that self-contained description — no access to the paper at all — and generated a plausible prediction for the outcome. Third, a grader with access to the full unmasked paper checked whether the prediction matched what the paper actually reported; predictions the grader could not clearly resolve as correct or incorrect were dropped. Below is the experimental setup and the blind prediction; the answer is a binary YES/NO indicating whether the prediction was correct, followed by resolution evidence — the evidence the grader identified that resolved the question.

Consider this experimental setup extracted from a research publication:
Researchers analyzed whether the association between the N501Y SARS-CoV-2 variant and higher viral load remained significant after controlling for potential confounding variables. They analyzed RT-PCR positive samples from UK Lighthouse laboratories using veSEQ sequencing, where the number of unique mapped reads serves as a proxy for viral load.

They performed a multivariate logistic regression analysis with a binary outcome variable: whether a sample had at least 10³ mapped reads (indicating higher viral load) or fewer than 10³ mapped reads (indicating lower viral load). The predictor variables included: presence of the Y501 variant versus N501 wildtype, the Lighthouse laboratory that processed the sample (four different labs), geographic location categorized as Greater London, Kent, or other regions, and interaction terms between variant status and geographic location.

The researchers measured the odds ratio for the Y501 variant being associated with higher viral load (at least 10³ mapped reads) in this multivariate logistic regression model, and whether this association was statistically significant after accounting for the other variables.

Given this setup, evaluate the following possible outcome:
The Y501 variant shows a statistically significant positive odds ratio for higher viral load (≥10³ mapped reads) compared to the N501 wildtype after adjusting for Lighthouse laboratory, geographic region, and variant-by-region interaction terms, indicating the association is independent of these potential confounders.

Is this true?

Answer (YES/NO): YES